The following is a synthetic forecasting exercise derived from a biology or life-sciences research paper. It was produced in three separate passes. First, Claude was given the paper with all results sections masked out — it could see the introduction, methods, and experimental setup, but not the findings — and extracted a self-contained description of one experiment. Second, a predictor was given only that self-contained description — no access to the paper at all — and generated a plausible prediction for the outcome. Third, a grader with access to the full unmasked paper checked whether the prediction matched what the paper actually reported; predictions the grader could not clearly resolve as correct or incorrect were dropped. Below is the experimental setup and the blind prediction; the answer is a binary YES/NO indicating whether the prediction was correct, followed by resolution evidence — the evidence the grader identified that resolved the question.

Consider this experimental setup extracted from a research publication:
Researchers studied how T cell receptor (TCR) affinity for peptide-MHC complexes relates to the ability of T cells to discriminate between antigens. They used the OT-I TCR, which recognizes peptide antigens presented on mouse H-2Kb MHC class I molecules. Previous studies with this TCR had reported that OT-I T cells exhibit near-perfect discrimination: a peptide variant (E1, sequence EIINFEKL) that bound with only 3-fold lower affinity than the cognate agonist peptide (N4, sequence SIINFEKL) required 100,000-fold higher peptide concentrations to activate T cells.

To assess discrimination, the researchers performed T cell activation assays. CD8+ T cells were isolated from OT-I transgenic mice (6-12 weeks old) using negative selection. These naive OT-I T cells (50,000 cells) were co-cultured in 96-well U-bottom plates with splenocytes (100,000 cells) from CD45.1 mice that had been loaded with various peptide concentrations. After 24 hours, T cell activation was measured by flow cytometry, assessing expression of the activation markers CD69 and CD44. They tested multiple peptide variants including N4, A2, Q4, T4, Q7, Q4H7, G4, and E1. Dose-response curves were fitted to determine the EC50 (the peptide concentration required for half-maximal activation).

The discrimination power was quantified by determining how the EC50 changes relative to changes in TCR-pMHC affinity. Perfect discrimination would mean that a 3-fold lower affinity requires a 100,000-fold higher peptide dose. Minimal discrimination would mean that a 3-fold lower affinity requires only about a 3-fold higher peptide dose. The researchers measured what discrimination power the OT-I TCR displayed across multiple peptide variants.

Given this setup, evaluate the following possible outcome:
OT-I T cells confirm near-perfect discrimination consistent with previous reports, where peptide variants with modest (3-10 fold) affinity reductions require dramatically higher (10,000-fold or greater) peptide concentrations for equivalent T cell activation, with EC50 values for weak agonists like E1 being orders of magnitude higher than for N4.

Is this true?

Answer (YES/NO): NO